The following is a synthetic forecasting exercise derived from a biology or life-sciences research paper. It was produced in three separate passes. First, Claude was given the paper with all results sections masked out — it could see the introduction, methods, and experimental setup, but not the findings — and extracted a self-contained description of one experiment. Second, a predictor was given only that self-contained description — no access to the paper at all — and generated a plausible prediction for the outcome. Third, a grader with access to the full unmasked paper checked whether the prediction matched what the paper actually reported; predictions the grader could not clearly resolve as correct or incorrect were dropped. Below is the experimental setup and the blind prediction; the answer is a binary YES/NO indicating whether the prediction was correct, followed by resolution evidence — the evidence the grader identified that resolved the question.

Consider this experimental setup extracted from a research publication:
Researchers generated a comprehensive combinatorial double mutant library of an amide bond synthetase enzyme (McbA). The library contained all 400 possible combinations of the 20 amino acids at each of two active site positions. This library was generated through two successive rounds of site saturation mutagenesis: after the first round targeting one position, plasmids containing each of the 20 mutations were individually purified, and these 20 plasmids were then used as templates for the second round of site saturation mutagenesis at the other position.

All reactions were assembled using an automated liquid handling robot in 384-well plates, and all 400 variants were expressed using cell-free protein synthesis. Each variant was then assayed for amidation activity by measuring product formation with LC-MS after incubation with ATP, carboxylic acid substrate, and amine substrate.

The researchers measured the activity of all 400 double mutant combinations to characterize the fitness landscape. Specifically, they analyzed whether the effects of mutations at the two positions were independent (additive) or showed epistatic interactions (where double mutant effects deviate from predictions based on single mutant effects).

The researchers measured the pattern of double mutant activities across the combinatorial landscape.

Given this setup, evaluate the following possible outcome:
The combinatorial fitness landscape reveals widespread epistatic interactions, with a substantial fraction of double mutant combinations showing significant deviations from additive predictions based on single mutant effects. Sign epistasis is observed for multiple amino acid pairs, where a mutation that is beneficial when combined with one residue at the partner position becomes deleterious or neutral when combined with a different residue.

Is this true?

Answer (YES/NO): NO